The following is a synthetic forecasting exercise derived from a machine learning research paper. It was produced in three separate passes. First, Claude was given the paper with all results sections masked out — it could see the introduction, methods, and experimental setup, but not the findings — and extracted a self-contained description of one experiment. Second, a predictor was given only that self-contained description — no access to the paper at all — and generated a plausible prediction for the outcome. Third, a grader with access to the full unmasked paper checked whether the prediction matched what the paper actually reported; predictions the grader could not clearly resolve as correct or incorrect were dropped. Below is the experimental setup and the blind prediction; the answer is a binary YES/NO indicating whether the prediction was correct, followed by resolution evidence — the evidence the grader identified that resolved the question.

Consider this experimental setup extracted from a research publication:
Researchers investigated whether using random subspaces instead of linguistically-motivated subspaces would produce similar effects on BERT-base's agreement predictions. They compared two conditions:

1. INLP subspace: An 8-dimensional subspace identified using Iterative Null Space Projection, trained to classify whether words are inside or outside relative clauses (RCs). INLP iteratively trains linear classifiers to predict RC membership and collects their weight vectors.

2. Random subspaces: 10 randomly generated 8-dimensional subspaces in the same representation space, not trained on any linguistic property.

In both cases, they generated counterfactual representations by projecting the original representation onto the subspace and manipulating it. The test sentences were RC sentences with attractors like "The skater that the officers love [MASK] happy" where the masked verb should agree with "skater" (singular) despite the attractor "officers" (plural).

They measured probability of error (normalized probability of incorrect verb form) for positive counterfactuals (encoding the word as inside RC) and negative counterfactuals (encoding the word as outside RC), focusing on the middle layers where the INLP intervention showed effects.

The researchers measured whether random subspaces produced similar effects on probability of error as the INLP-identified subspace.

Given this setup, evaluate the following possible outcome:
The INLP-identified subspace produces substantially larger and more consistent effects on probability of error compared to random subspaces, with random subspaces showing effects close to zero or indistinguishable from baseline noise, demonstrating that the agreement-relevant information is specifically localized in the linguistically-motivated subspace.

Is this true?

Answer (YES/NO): YES